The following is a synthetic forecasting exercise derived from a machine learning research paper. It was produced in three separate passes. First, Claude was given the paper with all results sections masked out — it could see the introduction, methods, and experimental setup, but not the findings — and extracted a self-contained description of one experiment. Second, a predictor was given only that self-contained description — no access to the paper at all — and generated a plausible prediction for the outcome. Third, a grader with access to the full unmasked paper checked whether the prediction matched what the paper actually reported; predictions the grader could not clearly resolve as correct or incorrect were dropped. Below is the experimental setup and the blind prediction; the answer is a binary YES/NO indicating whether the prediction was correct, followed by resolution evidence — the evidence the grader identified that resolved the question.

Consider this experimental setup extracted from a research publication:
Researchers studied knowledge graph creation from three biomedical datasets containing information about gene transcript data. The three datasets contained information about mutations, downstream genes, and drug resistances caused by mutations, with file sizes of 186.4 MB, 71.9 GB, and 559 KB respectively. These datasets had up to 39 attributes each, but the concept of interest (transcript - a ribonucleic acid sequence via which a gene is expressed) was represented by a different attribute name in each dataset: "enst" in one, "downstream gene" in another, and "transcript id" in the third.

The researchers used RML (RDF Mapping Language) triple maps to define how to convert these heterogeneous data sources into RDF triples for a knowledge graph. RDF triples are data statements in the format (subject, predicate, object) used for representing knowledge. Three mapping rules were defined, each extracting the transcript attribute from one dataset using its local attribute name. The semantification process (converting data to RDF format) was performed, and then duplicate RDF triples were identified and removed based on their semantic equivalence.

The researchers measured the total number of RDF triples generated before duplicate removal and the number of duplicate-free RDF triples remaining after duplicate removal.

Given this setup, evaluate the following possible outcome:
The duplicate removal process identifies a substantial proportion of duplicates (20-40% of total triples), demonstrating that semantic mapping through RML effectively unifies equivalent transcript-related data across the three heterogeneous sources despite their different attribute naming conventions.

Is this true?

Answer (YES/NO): NO